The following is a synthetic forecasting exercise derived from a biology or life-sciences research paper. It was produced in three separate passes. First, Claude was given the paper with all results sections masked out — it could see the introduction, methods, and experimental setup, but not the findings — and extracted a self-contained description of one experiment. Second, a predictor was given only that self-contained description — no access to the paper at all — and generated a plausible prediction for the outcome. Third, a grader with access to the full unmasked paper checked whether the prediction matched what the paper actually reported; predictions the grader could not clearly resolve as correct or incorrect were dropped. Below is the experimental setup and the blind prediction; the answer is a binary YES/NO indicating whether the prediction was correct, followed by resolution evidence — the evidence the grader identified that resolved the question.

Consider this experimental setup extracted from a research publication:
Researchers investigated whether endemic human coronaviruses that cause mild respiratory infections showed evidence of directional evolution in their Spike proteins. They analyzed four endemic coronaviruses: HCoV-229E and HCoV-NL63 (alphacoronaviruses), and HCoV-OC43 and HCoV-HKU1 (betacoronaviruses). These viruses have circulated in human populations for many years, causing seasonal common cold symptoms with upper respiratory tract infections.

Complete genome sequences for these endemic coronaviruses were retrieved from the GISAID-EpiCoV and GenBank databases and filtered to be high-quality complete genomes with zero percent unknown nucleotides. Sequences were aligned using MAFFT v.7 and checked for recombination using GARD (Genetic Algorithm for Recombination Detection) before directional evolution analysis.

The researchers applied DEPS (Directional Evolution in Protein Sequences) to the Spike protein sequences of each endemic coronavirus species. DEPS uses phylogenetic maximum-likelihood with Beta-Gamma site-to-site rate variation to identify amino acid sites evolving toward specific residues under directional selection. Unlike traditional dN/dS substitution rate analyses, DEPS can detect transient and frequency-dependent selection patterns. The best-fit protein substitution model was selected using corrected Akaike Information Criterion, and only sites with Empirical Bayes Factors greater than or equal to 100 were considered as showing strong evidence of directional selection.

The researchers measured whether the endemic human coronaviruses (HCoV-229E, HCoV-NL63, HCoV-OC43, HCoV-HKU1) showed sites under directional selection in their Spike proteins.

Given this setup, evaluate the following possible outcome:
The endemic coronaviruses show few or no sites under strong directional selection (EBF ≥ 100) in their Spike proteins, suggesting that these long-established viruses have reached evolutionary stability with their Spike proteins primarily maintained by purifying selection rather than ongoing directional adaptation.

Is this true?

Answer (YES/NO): NO